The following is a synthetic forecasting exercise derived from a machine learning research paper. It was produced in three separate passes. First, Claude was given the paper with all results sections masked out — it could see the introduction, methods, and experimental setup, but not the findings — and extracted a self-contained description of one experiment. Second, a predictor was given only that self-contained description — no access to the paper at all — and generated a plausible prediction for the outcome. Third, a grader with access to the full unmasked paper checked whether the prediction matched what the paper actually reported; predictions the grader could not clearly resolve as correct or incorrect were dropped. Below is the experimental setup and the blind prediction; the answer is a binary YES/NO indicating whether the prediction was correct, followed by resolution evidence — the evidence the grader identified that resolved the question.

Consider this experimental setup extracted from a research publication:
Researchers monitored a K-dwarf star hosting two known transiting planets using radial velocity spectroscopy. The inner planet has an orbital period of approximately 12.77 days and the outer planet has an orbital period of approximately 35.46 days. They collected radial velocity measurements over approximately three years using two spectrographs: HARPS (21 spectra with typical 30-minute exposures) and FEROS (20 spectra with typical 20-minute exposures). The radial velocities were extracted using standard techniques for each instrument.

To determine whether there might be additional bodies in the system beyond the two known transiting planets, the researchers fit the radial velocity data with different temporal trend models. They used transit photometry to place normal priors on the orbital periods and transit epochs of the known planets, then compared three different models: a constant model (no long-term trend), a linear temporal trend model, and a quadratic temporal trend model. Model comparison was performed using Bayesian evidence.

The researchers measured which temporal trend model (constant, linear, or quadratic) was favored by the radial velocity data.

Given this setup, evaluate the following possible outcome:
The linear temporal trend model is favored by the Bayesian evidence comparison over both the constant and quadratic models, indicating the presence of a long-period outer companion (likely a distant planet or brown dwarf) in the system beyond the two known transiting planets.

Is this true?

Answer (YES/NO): NO